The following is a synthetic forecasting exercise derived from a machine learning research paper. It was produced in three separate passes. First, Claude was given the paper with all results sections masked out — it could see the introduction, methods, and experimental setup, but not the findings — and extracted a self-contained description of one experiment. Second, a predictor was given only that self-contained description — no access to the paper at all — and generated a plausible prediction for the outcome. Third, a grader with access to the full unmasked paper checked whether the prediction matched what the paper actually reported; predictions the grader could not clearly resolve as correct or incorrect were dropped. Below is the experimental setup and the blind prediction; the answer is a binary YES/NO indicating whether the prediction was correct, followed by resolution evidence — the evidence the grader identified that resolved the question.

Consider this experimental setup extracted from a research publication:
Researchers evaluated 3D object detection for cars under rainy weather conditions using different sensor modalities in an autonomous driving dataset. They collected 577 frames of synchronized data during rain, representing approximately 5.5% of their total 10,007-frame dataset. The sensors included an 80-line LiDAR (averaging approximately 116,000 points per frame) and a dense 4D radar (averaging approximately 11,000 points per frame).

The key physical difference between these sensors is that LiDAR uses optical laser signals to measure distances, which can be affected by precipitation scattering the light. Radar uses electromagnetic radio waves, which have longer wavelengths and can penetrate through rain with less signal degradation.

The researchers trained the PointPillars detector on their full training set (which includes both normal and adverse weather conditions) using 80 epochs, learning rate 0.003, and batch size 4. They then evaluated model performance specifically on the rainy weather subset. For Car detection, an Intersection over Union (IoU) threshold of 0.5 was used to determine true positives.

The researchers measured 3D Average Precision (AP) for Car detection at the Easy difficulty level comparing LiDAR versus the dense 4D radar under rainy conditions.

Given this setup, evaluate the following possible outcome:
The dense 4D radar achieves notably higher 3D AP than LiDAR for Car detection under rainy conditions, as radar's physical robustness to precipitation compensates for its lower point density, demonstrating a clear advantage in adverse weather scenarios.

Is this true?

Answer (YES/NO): YES